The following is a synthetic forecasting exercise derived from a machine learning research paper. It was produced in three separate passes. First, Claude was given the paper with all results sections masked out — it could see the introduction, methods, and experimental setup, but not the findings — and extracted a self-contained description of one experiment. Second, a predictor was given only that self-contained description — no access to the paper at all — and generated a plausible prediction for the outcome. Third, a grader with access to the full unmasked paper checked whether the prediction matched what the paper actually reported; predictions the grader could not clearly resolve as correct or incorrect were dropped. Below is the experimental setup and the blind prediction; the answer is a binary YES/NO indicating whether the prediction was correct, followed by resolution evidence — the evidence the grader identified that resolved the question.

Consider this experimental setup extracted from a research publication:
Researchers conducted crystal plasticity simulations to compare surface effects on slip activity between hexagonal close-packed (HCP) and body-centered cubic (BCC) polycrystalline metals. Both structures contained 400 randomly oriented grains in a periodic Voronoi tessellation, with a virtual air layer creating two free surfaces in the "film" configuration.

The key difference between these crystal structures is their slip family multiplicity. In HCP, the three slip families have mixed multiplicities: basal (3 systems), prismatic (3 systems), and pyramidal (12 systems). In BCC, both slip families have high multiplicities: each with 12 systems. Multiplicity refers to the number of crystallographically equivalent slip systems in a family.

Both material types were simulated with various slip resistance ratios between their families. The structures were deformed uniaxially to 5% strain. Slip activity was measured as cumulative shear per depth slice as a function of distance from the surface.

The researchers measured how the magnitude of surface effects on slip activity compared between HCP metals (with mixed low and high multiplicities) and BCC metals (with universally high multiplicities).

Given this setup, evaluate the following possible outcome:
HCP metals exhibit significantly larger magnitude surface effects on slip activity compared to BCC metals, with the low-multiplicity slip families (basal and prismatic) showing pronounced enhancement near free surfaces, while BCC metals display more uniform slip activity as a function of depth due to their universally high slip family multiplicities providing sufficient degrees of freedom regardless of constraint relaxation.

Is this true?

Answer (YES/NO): NO